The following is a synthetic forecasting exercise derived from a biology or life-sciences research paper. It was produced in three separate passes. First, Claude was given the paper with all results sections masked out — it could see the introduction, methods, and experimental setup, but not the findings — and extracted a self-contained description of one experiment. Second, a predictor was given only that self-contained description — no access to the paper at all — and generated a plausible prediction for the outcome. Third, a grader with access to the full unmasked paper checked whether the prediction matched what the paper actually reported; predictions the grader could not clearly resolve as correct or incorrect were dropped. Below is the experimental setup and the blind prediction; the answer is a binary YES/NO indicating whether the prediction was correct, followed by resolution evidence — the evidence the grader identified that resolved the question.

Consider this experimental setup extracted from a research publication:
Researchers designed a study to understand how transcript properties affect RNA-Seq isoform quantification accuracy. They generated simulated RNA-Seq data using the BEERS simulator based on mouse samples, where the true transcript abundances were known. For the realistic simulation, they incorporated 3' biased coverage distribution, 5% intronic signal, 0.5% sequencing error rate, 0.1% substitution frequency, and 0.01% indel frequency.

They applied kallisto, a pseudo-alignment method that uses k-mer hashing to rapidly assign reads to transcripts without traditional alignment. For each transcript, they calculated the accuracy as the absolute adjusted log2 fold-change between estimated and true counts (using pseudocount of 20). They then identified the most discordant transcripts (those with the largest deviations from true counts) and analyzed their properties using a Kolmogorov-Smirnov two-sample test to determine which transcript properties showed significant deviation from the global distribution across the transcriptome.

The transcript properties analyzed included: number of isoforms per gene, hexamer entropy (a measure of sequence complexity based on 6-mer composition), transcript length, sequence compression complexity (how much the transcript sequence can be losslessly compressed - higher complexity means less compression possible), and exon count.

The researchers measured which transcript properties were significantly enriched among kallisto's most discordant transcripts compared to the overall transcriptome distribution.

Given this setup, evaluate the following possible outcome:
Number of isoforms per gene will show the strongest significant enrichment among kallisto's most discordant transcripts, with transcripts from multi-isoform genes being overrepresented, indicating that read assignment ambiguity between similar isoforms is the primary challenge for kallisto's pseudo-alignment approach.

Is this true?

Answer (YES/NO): NO